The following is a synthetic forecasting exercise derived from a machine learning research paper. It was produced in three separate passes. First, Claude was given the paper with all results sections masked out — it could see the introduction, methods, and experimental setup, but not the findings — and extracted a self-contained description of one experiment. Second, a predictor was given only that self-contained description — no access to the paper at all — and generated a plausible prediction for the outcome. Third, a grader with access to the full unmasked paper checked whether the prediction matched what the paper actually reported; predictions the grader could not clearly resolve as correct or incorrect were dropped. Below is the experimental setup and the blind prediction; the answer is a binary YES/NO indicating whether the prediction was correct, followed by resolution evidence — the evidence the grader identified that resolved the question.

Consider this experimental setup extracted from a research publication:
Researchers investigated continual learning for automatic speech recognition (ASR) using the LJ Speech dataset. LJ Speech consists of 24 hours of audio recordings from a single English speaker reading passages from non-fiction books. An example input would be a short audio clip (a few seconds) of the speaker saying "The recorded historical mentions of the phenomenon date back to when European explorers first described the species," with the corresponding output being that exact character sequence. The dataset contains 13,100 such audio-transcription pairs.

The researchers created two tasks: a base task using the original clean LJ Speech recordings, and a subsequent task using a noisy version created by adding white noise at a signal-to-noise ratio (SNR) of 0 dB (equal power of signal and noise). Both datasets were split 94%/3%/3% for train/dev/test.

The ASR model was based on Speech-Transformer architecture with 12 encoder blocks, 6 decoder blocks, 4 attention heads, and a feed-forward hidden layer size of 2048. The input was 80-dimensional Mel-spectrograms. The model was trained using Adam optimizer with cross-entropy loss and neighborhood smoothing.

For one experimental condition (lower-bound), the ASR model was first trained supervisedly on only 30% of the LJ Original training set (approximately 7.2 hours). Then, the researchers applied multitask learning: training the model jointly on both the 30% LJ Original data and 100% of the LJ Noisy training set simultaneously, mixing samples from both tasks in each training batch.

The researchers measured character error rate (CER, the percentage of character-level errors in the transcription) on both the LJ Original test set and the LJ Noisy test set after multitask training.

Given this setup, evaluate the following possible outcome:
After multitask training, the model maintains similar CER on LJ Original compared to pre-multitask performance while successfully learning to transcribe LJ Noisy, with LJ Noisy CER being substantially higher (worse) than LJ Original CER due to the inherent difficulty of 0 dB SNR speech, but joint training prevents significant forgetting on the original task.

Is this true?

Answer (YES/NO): NO